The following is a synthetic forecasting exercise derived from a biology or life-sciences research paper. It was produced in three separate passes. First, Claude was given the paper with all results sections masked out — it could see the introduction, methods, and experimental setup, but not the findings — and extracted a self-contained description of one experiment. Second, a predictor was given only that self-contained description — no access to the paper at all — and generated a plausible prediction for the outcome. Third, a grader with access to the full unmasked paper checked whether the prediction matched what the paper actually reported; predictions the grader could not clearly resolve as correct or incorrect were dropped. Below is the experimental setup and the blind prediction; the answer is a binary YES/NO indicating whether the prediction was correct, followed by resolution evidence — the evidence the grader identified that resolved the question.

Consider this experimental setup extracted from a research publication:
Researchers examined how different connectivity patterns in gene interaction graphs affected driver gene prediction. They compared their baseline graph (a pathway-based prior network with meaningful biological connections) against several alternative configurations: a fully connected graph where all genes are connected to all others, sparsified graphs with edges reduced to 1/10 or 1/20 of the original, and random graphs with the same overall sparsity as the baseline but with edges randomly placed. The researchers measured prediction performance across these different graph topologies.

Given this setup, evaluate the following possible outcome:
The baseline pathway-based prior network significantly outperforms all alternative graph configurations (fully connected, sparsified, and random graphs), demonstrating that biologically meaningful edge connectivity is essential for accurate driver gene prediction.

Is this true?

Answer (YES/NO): YES